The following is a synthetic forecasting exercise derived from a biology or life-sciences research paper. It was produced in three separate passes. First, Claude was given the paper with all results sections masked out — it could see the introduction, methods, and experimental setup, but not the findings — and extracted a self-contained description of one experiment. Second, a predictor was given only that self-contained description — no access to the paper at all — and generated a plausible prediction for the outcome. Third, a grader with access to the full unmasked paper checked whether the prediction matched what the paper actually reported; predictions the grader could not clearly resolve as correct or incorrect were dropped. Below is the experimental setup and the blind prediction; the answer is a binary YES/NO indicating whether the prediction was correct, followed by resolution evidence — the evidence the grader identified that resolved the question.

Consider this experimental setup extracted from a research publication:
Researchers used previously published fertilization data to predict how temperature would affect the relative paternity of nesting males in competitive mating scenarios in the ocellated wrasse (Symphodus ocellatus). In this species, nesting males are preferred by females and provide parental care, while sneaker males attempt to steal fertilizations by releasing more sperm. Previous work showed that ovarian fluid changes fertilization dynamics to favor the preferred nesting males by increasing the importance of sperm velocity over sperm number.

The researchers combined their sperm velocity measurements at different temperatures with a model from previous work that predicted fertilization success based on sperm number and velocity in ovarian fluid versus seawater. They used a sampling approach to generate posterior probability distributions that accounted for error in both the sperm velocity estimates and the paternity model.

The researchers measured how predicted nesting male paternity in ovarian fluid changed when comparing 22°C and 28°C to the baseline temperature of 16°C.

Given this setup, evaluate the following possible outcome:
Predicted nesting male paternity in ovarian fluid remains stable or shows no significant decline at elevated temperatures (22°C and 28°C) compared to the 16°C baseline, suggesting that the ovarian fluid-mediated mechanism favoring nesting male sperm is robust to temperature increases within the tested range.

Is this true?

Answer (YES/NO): NO